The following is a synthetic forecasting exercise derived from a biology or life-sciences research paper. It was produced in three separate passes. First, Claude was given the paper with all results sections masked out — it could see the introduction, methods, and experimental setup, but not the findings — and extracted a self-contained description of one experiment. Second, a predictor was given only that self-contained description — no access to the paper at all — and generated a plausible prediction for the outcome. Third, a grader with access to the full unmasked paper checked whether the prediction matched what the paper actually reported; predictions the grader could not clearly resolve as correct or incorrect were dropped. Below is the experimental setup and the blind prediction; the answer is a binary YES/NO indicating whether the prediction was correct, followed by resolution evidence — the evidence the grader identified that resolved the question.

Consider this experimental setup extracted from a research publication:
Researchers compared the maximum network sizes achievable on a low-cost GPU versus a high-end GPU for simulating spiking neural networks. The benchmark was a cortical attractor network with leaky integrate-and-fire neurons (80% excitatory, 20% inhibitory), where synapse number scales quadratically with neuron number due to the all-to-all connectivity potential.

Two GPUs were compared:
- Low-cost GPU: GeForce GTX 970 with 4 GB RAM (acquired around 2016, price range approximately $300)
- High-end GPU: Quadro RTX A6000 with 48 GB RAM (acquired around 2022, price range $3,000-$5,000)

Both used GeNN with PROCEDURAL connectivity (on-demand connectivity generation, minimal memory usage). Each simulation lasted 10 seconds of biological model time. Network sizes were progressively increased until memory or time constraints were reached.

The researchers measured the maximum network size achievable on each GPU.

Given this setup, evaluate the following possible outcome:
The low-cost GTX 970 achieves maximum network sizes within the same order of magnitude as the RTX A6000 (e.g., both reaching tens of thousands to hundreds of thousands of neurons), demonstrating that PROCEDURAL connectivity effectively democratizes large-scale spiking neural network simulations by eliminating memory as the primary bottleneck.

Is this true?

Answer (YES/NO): NO